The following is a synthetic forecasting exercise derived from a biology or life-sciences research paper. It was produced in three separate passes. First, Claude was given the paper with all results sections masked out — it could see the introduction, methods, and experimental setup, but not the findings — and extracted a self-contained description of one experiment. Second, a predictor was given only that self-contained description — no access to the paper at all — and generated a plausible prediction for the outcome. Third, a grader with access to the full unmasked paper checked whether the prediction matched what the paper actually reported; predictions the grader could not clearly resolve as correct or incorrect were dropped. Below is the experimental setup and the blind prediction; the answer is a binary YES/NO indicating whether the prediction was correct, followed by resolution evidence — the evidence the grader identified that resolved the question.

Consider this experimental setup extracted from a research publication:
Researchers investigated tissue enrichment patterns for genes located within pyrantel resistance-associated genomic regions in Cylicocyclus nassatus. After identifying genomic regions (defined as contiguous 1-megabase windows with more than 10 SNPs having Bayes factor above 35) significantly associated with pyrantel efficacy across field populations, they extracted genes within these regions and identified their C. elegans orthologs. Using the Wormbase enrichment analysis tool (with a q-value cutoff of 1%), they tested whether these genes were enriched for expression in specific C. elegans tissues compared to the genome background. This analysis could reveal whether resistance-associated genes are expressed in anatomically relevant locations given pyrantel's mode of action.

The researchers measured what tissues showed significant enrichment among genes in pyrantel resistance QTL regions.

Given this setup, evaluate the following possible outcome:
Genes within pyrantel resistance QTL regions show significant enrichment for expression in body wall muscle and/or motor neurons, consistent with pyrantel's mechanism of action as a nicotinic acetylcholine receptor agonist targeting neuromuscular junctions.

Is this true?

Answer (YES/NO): NO